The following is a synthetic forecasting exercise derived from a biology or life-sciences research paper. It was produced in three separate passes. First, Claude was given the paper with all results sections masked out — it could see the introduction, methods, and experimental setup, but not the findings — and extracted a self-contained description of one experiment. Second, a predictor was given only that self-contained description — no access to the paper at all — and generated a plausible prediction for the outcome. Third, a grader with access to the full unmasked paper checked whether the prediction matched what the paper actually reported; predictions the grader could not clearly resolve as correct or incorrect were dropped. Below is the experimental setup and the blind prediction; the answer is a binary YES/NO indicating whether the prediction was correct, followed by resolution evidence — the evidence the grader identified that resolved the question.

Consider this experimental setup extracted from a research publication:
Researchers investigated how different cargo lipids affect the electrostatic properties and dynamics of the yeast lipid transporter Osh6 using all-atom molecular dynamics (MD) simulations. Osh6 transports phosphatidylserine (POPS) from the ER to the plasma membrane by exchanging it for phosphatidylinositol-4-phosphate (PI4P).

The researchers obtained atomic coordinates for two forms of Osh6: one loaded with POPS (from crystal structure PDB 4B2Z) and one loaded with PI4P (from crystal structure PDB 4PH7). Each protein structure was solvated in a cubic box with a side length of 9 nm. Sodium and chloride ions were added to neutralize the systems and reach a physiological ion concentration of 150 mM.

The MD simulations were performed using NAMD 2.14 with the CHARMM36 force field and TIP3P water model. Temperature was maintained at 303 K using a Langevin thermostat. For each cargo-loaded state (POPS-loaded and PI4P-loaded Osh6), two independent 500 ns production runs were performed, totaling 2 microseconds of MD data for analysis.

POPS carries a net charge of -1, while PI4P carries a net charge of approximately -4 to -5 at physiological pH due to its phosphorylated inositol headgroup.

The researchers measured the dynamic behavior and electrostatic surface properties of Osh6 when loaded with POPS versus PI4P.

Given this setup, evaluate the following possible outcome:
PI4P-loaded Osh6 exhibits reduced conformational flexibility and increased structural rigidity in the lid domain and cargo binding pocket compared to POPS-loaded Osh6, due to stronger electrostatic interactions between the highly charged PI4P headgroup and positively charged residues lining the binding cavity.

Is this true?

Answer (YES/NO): NO